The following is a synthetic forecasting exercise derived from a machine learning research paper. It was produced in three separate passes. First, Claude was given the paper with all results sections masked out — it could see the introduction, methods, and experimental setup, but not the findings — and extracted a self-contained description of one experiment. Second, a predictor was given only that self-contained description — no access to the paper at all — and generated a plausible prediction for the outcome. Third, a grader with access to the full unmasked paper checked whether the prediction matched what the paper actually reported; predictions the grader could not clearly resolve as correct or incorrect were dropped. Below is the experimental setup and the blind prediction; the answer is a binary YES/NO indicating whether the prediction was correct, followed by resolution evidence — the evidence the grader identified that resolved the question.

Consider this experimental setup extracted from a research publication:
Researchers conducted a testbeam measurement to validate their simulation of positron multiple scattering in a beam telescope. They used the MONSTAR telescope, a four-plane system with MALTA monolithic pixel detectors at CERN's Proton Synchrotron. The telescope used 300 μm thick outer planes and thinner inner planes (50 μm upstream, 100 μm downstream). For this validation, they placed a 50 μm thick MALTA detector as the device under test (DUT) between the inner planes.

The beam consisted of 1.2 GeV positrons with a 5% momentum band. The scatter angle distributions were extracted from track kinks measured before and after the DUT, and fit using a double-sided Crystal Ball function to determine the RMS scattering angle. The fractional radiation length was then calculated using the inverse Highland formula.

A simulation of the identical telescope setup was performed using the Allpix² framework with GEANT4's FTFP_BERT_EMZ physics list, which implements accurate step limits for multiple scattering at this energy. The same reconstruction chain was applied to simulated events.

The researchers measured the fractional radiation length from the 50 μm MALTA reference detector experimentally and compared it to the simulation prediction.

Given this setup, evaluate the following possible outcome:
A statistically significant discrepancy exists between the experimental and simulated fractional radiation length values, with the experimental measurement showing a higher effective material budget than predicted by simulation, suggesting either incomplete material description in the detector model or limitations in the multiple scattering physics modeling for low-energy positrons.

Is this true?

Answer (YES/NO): NO